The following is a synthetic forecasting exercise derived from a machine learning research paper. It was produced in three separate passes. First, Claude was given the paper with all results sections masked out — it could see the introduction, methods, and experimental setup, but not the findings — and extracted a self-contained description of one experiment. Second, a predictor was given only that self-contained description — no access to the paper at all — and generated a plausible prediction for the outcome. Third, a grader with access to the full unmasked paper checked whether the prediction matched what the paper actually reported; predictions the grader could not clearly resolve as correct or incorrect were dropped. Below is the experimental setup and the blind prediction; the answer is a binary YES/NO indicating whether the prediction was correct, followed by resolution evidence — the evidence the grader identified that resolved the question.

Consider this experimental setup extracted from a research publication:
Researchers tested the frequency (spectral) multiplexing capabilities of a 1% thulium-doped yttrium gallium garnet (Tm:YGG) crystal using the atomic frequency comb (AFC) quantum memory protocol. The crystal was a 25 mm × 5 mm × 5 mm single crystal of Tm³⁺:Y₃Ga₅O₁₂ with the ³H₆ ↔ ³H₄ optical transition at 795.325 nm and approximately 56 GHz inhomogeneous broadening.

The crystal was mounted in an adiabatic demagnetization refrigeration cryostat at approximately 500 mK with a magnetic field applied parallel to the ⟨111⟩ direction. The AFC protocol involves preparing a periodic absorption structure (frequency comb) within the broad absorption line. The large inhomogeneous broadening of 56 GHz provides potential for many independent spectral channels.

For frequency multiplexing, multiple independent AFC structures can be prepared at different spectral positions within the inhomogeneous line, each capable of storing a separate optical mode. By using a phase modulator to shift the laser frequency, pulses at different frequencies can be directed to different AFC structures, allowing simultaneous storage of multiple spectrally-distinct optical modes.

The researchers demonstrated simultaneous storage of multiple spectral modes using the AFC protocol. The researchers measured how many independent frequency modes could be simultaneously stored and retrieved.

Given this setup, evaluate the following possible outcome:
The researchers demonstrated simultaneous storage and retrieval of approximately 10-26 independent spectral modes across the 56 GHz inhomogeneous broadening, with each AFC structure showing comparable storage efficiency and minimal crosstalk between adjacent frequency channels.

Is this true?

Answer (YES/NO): NO